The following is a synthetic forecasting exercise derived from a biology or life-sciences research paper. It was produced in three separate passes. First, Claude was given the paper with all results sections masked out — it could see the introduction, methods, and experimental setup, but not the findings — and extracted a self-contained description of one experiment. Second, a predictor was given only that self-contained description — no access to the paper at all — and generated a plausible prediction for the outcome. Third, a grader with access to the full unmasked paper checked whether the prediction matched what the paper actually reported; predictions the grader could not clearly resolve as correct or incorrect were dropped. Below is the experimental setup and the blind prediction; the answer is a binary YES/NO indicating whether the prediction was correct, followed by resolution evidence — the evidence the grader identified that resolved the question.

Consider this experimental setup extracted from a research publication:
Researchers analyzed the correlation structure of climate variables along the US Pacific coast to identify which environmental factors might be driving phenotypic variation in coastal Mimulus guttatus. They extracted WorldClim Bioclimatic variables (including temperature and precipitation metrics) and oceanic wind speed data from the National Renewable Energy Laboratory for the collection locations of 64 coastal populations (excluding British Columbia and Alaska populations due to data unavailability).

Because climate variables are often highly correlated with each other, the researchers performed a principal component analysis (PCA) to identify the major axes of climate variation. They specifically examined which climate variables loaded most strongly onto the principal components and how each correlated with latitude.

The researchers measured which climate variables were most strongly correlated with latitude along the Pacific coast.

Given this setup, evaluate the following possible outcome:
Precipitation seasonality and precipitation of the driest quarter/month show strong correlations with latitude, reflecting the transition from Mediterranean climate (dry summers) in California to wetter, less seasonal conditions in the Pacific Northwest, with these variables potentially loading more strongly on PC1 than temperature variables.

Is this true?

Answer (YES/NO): YES